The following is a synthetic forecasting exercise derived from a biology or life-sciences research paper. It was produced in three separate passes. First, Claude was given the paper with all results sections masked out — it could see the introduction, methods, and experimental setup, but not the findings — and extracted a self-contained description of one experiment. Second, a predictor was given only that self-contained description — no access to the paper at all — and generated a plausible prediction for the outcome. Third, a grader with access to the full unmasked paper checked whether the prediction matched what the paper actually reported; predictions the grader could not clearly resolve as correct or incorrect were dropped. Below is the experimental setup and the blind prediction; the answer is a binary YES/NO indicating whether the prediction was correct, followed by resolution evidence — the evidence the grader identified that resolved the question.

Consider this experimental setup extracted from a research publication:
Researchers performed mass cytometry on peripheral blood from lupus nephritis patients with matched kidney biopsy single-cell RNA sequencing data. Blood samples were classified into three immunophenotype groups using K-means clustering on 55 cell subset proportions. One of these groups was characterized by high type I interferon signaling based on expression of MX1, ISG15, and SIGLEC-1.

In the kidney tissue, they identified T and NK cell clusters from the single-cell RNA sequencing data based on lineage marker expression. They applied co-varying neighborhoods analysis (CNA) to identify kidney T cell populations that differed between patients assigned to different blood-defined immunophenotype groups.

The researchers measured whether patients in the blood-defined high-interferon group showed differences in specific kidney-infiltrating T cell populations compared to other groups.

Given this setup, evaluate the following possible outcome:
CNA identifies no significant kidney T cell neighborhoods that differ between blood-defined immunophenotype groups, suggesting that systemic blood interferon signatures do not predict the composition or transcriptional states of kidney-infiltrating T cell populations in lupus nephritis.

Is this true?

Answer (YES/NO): NO